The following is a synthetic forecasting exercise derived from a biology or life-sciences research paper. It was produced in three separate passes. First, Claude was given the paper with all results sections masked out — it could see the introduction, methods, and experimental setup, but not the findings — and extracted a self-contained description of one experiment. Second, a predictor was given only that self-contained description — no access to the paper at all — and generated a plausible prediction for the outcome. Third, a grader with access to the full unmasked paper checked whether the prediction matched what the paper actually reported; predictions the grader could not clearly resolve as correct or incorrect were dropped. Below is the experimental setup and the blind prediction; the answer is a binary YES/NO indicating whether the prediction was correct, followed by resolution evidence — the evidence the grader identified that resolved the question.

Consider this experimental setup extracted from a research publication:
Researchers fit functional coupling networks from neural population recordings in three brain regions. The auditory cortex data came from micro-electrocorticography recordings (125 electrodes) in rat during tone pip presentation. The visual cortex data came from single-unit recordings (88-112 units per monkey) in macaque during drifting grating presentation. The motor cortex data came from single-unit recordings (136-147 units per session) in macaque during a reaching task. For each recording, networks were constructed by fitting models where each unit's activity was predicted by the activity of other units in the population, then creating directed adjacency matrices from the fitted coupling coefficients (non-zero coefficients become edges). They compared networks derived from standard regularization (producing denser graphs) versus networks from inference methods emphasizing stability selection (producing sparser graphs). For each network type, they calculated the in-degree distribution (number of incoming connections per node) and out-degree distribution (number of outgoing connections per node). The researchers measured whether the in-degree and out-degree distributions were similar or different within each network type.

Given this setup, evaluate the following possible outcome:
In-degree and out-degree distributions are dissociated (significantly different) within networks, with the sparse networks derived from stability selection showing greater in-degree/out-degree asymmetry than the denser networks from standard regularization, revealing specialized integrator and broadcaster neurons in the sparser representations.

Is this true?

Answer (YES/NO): NO